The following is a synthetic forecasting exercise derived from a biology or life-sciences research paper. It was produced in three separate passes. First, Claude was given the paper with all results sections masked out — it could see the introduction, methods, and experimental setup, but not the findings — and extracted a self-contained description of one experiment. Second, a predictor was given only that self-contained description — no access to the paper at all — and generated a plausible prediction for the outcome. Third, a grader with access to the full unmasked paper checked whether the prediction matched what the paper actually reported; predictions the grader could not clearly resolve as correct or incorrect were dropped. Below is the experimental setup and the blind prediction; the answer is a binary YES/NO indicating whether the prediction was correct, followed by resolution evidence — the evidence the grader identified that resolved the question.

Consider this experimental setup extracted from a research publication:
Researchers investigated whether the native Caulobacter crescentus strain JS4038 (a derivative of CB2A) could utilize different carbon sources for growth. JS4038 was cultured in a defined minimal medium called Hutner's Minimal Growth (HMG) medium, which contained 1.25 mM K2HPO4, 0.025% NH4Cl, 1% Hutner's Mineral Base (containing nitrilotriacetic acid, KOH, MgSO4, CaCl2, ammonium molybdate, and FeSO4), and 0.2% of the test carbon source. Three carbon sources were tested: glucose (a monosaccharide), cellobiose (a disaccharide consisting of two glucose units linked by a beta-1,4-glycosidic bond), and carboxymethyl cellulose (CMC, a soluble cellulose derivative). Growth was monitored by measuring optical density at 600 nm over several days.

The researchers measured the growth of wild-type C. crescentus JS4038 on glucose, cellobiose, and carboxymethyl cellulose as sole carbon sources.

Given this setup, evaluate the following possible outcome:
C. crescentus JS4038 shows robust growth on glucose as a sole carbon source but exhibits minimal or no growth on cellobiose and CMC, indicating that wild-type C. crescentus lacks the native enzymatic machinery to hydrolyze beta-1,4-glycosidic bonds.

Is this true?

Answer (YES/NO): NO